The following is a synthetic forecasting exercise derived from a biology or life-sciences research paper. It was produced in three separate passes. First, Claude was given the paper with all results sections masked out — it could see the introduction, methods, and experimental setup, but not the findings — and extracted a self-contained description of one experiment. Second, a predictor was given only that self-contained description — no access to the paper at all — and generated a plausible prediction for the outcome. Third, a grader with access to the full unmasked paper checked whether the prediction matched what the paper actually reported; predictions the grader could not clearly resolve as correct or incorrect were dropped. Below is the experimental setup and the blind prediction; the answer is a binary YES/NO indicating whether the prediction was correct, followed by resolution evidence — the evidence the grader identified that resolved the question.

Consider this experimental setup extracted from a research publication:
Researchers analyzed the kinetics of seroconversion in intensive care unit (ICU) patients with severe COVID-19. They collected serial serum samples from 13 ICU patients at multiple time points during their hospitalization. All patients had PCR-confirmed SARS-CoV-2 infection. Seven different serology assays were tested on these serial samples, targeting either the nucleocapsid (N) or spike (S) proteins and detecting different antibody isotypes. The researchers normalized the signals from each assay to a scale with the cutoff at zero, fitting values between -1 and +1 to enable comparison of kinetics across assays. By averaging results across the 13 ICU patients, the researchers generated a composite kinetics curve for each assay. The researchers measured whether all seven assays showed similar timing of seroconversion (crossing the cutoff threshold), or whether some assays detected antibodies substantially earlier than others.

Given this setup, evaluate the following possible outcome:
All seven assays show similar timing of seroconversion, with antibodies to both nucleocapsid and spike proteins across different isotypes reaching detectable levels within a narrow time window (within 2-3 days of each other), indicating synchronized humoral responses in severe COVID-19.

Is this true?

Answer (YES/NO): NO